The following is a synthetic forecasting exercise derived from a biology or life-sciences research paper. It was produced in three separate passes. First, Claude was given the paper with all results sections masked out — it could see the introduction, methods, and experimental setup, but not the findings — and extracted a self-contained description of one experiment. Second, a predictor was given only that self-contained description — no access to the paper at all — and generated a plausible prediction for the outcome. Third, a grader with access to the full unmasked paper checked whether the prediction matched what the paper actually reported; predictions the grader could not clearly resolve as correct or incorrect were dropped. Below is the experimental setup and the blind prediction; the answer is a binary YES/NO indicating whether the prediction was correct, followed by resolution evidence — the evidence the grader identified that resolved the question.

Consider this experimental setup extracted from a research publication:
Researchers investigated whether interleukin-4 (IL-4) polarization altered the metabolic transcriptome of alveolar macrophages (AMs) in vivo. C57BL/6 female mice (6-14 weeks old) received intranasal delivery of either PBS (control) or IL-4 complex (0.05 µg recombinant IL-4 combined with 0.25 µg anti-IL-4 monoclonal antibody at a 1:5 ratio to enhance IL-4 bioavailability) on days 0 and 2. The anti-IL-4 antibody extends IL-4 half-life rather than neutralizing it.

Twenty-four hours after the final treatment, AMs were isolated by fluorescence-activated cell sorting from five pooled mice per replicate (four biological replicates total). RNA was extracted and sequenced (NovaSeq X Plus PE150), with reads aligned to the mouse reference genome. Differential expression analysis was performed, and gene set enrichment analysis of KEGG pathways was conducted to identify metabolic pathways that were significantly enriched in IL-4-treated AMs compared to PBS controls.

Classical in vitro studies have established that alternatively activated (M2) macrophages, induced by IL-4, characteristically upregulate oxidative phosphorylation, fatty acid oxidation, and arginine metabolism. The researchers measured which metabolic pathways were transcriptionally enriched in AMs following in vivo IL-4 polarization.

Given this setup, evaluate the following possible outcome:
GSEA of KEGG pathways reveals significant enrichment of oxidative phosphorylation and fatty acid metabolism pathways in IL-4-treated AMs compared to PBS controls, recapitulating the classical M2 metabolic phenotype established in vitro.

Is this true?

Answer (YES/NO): NO